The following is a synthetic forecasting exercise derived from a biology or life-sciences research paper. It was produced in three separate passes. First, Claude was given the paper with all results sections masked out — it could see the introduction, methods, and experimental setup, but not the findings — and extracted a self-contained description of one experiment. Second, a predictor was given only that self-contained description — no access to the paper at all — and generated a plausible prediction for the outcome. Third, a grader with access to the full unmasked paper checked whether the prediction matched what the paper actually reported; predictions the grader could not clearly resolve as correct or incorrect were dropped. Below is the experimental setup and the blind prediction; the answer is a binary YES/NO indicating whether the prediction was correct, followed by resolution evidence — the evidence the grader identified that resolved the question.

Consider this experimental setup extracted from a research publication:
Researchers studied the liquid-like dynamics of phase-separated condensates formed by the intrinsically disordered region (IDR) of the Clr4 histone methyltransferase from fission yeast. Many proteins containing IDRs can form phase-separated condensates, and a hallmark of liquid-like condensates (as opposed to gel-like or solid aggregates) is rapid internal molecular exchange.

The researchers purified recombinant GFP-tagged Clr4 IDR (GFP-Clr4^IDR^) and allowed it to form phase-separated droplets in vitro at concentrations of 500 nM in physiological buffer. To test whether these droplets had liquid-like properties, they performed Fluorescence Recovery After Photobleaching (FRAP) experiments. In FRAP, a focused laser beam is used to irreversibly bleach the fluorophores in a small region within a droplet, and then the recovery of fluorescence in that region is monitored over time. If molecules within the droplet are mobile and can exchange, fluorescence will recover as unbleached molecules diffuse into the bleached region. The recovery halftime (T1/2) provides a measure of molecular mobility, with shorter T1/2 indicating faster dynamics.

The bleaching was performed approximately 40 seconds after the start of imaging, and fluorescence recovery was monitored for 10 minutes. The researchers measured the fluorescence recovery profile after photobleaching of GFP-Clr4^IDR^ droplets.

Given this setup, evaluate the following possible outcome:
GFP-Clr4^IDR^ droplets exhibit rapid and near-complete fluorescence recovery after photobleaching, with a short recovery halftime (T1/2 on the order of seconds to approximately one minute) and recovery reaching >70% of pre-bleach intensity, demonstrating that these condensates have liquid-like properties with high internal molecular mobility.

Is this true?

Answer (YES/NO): NO